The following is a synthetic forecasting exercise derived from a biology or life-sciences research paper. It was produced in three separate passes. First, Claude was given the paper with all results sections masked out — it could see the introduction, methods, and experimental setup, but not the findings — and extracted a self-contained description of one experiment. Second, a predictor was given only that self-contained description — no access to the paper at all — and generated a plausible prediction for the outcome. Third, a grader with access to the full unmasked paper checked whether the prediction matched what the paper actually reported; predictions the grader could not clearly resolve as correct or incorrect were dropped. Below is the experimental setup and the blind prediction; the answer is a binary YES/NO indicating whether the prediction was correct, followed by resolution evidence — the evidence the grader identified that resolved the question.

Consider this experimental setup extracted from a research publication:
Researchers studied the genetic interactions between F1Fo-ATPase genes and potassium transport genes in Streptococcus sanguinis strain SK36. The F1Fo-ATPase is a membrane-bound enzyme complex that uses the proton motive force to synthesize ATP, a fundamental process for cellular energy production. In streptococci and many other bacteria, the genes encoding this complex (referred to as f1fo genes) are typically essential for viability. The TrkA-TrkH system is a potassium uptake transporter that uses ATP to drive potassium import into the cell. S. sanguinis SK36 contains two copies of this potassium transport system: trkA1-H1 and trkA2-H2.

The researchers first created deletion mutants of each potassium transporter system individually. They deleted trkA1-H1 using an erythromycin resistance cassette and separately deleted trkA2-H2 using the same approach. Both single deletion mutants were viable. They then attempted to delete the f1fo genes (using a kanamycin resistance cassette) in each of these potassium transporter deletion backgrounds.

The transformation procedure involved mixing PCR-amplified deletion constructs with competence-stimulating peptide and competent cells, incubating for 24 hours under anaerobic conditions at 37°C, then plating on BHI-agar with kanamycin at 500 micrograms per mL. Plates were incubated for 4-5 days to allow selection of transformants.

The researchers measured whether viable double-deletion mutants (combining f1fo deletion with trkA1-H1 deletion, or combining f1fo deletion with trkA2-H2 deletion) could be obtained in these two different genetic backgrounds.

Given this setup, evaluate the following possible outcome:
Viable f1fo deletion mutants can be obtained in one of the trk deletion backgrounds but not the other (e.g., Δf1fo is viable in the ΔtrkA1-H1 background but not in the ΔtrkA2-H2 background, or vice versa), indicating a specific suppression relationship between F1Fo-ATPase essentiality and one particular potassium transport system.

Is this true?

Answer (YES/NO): NO